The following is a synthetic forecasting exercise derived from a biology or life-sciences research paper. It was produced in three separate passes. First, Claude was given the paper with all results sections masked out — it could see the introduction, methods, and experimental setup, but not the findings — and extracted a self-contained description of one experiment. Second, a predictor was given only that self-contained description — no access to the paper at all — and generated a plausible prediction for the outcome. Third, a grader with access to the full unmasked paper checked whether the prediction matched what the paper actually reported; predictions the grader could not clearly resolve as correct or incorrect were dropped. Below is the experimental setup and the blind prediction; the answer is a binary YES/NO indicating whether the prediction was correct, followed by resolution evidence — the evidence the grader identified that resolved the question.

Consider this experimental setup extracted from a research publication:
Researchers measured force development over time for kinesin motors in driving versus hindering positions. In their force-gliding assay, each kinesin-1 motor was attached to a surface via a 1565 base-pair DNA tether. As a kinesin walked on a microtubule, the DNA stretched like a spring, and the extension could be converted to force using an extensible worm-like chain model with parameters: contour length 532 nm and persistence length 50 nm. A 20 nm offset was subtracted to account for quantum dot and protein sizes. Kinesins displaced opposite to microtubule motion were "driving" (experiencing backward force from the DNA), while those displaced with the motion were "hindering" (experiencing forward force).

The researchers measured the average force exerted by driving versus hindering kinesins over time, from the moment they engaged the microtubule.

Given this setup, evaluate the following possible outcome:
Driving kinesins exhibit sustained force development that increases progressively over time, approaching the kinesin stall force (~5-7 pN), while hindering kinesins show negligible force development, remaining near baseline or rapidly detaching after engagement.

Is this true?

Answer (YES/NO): NO